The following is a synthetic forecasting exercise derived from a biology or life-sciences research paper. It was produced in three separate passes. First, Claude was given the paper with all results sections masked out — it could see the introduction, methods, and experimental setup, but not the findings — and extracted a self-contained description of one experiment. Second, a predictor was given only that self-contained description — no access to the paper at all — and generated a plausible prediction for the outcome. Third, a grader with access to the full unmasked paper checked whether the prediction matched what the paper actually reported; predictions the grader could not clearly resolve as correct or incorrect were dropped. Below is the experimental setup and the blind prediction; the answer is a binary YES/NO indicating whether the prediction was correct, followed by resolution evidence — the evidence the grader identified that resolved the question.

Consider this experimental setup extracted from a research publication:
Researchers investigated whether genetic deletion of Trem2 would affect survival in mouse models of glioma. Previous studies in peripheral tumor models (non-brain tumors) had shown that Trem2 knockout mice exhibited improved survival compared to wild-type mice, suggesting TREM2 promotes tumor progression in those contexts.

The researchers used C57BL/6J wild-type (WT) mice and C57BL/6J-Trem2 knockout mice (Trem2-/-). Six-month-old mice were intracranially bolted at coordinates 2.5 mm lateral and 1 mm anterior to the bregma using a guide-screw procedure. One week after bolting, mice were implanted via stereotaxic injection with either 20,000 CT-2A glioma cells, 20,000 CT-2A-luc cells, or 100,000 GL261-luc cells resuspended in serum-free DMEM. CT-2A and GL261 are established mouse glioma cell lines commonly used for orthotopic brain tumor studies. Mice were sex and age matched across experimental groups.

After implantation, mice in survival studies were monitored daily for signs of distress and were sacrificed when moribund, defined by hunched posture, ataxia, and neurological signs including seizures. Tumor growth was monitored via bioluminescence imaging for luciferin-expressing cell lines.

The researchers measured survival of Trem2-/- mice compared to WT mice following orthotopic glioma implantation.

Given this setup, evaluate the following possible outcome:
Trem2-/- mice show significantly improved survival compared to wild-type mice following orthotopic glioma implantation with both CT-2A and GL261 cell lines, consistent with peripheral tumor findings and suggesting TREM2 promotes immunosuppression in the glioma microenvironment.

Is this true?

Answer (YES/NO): NO